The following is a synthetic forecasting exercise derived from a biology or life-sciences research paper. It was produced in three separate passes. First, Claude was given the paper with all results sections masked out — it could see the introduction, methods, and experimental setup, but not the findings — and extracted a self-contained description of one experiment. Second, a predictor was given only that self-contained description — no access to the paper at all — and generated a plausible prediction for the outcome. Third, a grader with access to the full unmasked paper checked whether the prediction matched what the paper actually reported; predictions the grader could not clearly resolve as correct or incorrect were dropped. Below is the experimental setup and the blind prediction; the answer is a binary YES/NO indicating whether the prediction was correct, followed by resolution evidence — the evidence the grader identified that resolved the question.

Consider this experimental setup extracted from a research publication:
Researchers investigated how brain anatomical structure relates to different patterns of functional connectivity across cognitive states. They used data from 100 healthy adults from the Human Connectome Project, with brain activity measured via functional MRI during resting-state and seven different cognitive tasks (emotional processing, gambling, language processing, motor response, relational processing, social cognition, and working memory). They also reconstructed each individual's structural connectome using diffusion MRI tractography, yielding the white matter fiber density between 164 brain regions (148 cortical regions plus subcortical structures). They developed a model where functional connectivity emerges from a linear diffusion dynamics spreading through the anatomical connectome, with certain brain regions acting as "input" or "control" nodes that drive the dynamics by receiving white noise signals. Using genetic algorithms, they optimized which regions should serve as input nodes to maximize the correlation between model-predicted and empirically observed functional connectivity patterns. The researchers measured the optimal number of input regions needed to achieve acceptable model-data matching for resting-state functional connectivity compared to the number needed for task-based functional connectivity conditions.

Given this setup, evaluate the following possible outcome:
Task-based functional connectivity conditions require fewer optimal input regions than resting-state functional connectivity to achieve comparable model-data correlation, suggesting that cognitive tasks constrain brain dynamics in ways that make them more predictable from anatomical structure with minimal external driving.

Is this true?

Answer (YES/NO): YES